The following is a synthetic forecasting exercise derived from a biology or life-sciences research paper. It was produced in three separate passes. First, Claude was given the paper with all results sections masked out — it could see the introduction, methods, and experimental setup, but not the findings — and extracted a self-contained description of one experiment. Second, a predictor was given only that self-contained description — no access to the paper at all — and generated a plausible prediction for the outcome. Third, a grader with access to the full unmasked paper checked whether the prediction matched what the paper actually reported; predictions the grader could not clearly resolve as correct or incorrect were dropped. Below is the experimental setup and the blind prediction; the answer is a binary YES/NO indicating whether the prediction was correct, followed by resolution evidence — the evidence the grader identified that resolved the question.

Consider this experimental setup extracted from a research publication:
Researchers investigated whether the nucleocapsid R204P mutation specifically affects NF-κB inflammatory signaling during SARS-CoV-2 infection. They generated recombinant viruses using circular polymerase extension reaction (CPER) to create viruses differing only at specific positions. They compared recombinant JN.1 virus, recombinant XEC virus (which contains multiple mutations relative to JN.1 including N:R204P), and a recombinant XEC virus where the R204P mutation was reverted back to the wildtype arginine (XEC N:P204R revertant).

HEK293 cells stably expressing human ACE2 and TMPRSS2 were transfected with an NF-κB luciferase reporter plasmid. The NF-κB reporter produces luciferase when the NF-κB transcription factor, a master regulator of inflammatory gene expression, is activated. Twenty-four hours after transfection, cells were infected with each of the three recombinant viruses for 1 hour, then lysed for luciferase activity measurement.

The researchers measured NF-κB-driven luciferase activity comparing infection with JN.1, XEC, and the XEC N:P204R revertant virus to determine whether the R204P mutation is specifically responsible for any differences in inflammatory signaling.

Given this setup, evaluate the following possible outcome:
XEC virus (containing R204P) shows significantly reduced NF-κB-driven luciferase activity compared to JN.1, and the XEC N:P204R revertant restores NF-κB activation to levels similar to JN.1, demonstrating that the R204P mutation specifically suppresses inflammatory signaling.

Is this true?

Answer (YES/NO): NO